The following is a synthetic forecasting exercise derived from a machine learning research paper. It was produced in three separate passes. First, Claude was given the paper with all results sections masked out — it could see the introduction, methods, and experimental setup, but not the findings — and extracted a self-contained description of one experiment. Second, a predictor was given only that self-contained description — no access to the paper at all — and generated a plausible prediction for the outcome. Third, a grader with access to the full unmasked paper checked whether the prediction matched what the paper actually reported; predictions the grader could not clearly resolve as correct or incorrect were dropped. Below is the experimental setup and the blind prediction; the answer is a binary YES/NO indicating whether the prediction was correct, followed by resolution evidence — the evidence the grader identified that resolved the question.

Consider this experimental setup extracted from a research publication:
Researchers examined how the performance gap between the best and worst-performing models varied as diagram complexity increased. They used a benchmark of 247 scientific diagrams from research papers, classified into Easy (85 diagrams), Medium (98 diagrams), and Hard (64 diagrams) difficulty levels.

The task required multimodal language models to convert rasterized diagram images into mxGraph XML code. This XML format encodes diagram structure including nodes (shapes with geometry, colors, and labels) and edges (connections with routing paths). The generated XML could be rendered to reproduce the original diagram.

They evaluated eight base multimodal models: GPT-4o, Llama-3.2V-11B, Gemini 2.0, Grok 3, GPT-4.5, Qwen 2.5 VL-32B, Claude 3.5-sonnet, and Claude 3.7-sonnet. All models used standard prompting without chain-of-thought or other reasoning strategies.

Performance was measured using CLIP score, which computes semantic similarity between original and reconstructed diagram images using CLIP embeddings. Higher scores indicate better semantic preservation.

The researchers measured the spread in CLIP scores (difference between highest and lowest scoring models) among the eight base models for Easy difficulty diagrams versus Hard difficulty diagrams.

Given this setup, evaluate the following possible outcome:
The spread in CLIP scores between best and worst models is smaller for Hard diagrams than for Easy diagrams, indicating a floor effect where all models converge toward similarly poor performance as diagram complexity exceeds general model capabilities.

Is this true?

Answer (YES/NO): NO